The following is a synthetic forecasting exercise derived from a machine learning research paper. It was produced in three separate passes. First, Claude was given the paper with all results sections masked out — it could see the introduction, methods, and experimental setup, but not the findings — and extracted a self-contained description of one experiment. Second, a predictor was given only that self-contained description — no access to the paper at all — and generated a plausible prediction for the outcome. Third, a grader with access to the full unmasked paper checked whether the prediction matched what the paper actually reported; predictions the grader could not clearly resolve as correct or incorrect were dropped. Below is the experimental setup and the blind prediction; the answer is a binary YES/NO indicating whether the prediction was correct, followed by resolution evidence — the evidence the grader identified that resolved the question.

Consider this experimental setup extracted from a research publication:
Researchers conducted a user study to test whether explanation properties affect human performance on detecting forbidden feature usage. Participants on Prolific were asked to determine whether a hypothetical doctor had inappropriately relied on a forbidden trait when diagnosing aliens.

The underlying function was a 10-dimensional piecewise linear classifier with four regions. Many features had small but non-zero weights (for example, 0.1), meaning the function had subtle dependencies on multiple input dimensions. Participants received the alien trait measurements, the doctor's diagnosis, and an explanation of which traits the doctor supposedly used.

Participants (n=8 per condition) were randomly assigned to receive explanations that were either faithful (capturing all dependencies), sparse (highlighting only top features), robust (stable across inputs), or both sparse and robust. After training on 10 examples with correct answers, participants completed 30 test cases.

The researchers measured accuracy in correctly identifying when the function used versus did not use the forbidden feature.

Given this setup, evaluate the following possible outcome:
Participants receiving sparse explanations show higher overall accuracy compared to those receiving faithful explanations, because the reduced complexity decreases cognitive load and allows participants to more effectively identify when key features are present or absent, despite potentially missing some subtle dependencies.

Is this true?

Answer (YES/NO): NO